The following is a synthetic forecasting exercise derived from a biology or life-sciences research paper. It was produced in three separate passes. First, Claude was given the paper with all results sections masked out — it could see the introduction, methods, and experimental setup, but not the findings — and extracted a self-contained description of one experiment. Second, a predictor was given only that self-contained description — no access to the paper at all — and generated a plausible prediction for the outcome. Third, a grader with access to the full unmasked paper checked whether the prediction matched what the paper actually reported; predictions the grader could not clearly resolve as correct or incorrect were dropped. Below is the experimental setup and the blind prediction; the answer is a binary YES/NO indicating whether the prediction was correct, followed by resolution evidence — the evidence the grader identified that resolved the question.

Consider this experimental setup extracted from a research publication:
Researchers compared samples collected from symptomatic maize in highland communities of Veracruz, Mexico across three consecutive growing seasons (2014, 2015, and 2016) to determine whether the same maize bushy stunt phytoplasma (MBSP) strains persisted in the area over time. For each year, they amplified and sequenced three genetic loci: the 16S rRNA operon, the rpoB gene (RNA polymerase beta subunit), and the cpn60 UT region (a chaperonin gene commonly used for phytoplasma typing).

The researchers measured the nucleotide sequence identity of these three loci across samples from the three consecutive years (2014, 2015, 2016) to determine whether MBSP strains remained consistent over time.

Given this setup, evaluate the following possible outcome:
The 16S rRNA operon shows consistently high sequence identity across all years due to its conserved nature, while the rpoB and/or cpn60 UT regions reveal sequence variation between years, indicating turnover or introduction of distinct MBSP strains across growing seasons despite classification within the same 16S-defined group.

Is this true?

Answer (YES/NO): NO